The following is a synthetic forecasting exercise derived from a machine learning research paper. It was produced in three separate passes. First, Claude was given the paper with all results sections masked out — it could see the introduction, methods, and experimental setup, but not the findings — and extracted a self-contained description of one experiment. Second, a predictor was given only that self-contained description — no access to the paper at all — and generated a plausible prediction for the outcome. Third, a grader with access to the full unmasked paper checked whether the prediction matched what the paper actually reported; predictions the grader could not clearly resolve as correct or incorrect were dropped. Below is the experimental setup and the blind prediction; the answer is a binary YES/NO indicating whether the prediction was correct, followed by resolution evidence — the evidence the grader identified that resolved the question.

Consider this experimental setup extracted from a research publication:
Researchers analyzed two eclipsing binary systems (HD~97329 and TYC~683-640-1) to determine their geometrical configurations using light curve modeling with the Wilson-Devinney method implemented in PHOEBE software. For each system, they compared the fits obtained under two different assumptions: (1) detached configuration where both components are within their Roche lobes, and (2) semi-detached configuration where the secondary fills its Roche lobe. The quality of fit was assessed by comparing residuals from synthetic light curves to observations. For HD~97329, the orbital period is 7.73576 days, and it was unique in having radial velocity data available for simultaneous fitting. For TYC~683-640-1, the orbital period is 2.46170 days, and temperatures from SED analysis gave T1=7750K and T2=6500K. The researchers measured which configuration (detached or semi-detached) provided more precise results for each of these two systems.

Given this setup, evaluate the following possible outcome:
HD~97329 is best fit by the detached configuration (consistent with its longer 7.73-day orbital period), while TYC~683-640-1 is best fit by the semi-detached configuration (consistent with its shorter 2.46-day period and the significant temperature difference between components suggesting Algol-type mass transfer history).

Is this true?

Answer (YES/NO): NO